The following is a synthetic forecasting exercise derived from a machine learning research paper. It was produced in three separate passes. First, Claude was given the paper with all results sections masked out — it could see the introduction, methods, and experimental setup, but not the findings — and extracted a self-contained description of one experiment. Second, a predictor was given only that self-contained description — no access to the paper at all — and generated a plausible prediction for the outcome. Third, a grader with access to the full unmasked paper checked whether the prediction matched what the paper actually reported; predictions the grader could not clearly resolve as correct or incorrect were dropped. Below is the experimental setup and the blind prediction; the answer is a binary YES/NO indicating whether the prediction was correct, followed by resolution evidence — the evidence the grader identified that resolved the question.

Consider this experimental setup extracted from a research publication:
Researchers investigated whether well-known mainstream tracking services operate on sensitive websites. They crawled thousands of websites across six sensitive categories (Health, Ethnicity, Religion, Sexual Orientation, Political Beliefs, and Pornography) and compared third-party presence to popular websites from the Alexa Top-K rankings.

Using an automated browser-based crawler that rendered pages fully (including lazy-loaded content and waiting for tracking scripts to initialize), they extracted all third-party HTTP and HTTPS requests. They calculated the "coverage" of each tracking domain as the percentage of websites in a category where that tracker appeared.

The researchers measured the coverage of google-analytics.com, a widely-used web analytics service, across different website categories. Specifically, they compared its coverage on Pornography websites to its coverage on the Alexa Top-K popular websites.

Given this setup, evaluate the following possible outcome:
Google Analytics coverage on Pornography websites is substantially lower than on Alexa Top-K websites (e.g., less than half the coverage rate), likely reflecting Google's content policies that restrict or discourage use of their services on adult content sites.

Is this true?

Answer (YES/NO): NO